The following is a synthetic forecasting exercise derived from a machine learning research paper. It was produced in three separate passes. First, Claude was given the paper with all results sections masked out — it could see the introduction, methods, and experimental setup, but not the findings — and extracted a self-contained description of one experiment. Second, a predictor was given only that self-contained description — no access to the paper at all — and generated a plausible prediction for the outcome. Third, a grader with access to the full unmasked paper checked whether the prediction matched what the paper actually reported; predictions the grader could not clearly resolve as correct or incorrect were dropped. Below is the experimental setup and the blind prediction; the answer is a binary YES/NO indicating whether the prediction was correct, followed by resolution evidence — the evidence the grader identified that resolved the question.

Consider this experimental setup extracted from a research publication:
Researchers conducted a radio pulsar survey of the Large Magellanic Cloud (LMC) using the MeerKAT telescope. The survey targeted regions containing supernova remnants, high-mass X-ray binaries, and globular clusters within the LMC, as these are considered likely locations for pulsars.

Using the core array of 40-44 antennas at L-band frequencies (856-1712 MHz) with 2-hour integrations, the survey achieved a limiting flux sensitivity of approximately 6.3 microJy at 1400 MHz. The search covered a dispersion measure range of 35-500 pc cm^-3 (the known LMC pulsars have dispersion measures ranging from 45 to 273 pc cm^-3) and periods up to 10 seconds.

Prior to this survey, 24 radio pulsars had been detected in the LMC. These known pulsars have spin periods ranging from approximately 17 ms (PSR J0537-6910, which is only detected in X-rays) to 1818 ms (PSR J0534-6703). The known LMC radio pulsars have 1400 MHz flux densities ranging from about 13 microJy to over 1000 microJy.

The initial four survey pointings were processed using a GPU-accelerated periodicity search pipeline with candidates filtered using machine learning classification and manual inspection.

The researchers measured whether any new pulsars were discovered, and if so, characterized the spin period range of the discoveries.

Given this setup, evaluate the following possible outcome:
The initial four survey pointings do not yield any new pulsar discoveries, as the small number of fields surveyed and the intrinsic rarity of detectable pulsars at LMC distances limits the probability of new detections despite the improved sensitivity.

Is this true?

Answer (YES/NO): NO